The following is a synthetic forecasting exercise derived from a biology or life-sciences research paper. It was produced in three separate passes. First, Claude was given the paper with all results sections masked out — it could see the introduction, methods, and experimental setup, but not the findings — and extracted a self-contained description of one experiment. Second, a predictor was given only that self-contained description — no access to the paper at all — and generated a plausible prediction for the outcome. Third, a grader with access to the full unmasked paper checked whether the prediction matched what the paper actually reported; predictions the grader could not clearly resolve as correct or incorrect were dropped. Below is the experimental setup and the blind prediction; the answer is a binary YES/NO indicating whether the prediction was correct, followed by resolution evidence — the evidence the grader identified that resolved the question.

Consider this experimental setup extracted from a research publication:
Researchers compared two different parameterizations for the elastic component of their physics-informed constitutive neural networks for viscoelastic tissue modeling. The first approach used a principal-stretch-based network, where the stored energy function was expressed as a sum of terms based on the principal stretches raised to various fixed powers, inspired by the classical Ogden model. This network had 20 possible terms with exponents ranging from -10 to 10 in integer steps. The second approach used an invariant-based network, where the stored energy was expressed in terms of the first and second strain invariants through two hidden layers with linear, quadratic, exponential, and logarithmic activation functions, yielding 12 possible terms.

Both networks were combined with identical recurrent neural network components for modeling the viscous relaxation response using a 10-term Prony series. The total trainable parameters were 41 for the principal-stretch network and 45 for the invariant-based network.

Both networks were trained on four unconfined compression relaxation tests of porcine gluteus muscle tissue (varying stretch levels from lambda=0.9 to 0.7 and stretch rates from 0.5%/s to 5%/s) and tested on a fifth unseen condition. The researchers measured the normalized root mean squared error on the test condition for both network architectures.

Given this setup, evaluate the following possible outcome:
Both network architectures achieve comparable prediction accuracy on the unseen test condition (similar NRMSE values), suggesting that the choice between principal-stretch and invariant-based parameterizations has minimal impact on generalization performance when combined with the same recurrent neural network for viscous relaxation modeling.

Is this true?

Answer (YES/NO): NO